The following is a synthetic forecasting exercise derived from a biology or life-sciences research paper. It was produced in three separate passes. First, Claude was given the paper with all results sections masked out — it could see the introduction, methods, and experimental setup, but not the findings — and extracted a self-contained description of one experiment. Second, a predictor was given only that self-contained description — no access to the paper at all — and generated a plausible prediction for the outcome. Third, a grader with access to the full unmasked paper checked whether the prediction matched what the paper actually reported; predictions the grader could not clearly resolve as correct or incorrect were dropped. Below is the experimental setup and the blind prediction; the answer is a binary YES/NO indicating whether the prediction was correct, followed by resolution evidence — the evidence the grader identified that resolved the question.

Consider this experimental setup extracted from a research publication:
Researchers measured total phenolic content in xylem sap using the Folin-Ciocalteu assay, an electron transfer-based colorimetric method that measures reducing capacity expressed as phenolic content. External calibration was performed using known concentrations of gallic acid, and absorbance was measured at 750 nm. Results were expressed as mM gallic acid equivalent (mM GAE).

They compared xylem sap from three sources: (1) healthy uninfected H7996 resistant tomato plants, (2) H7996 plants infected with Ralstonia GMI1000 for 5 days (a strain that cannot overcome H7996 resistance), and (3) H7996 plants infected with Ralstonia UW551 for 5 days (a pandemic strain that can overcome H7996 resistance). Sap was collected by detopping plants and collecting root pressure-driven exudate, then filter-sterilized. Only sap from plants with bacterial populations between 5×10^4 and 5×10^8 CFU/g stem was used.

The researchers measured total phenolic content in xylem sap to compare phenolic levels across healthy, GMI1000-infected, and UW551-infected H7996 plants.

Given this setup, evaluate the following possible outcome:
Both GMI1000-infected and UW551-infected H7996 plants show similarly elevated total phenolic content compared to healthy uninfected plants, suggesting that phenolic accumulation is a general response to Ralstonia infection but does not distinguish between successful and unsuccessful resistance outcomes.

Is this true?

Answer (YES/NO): NO